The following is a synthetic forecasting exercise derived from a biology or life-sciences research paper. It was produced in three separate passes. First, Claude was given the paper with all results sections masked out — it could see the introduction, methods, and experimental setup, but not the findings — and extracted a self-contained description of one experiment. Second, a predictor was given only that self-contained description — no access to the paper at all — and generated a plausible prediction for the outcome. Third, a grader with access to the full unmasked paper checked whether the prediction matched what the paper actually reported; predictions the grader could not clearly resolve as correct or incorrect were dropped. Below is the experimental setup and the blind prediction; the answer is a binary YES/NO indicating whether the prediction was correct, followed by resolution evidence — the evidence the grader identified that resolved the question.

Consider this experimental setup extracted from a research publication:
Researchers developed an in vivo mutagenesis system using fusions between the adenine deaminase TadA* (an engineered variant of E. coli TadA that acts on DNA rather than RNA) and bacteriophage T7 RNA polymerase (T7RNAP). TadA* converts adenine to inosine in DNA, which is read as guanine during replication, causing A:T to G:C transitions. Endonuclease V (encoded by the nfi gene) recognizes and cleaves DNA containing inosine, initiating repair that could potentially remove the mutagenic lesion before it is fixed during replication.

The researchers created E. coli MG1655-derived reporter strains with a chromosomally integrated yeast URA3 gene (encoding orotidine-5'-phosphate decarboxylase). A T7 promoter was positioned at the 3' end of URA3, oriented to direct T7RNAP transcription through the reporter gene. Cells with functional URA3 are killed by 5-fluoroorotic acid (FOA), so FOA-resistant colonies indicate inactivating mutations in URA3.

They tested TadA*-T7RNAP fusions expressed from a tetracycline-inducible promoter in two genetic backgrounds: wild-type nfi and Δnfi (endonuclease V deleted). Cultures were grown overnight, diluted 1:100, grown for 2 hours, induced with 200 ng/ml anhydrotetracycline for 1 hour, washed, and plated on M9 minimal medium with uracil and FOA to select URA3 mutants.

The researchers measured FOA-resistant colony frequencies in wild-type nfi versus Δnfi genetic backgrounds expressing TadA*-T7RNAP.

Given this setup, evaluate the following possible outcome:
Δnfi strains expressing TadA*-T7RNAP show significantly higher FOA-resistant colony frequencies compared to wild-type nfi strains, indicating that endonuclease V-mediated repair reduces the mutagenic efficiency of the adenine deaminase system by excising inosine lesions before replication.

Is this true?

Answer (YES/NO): YES